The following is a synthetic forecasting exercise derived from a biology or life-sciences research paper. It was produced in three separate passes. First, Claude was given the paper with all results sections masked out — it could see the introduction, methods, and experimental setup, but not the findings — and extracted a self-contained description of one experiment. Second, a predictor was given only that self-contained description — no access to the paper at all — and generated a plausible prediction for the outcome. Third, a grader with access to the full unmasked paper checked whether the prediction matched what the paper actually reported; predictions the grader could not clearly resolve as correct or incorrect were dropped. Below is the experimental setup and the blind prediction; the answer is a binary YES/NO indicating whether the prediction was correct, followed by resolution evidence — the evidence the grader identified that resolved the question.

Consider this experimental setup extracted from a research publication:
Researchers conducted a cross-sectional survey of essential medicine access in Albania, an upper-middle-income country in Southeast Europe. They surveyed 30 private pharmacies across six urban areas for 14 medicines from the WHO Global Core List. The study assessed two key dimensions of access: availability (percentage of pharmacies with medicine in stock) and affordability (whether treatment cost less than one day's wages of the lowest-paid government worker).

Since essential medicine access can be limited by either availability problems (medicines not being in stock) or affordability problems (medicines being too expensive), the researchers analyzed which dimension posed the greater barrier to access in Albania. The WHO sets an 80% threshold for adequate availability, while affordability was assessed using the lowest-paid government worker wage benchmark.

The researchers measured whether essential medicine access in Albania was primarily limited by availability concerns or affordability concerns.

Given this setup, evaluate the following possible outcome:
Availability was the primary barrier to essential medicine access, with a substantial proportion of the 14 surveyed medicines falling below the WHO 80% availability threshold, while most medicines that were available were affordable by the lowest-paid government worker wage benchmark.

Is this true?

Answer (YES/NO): YES